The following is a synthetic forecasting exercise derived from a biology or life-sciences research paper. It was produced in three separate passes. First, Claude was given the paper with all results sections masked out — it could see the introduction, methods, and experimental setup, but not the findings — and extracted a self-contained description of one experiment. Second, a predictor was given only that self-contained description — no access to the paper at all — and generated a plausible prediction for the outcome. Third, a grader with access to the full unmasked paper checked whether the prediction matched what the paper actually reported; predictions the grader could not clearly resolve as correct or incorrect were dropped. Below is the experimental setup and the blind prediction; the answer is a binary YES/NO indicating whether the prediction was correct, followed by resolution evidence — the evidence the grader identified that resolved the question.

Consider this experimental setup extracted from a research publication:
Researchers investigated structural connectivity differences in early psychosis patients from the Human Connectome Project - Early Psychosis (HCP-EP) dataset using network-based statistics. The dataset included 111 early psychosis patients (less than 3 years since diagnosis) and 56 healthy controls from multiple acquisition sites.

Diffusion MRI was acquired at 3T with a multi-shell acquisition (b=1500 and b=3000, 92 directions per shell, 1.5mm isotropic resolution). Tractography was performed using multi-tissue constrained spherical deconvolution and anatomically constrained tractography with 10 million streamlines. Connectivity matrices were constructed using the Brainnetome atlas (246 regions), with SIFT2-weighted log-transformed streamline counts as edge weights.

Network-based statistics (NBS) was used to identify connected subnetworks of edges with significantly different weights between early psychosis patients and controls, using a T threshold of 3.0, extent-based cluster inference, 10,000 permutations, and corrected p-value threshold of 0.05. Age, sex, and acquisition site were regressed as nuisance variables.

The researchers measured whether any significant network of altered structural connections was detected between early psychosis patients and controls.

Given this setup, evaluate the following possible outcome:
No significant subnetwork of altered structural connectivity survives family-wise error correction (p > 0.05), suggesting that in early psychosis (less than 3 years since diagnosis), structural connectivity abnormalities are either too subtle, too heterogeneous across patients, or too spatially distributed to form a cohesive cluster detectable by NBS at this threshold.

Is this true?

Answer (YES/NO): YES